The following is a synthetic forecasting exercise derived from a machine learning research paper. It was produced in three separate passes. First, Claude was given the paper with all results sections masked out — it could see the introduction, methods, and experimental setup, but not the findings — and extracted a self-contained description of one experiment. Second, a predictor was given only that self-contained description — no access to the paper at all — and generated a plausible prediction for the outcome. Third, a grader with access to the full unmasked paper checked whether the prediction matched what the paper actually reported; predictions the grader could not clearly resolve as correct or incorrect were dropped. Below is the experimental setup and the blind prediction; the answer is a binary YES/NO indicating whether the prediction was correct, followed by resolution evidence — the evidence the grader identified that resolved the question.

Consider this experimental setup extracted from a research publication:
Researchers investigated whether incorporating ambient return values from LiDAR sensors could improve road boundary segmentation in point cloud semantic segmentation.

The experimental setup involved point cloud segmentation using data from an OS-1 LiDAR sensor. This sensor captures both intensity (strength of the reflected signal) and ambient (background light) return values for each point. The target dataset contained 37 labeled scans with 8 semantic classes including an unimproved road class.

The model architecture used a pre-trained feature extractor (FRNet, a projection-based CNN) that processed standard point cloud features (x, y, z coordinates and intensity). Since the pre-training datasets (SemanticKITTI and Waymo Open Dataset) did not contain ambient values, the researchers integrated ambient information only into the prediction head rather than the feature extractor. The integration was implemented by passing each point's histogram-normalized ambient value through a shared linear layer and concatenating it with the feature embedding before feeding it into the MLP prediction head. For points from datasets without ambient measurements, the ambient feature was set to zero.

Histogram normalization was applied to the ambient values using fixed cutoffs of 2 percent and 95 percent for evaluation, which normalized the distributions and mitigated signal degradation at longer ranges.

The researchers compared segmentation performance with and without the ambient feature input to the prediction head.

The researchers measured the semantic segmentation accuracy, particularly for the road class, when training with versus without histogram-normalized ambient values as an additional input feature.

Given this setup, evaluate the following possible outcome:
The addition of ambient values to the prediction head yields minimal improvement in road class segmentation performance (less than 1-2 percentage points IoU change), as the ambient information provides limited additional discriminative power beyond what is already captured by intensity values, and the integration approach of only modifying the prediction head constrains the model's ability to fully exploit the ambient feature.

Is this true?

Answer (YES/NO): NO